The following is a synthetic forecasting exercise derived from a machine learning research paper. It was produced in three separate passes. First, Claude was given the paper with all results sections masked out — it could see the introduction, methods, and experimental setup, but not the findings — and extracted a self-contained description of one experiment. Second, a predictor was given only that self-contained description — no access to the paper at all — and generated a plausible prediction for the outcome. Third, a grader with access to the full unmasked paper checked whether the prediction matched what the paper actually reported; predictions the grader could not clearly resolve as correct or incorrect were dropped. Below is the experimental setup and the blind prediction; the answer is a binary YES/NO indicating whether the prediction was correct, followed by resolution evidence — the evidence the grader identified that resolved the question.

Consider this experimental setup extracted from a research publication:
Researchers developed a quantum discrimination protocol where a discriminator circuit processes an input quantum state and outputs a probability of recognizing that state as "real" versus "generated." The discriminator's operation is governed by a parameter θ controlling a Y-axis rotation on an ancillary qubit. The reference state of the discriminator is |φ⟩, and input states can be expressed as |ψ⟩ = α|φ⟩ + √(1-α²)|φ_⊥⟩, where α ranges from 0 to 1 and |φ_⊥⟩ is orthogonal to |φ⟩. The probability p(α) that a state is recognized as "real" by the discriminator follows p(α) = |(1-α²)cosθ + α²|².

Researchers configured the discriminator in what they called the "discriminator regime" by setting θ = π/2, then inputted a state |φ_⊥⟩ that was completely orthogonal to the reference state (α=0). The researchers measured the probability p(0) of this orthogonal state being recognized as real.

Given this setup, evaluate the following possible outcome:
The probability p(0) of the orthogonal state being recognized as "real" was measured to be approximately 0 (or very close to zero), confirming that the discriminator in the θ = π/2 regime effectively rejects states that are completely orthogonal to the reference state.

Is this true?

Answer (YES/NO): YES